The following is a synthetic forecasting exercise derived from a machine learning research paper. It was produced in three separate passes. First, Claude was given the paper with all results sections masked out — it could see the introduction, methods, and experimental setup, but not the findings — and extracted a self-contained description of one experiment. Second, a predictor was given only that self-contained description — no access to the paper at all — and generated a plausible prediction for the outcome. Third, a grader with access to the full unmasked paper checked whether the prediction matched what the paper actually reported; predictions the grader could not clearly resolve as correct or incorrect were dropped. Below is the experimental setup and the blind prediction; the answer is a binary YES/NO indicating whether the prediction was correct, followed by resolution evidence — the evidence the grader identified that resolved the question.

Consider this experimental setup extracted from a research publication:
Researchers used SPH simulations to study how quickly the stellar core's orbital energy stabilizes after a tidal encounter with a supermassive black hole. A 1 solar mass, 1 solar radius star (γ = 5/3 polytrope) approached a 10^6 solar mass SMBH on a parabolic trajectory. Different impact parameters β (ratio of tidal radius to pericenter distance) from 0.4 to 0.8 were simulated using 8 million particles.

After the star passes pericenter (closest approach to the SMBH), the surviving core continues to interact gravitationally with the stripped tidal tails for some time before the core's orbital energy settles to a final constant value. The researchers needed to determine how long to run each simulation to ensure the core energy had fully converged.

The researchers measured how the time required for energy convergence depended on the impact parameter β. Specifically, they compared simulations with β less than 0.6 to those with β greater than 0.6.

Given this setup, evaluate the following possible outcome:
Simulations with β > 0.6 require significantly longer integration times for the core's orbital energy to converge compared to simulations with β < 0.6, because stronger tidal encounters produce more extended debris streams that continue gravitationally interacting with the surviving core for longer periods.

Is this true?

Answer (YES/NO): YES